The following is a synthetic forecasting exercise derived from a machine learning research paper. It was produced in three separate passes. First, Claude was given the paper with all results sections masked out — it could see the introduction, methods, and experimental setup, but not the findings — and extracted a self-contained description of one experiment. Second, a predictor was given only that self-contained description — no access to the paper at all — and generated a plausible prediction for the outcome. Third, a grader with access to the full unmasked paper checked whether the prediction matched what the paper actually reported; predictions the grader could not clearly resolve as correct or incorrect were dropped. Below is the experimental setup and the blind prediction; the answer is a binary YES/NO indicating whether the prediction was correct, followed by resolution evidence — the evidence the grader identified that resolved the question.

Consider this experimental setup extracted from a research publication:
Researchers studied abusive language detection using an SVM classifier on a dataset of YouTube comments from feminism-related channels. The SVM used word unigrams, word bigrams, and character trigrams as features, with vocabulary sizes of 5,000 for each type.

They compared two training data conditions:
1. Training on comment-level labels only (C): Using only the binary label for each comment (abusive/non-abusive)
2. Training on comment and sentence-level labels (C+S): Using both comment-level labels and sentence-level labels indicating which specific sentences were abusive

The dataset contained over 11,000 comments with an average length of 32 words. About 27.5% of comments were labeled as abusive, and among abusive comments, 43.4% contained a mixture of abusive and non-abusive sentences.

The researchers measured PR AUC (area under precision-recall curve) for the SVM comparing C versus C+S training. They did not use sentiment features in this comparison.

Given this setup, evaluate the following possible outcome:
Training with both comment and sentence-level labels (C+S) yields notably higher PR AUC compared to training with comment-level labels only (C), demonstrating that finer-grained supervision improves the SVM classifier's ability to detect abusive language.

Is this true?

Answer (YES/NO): YES